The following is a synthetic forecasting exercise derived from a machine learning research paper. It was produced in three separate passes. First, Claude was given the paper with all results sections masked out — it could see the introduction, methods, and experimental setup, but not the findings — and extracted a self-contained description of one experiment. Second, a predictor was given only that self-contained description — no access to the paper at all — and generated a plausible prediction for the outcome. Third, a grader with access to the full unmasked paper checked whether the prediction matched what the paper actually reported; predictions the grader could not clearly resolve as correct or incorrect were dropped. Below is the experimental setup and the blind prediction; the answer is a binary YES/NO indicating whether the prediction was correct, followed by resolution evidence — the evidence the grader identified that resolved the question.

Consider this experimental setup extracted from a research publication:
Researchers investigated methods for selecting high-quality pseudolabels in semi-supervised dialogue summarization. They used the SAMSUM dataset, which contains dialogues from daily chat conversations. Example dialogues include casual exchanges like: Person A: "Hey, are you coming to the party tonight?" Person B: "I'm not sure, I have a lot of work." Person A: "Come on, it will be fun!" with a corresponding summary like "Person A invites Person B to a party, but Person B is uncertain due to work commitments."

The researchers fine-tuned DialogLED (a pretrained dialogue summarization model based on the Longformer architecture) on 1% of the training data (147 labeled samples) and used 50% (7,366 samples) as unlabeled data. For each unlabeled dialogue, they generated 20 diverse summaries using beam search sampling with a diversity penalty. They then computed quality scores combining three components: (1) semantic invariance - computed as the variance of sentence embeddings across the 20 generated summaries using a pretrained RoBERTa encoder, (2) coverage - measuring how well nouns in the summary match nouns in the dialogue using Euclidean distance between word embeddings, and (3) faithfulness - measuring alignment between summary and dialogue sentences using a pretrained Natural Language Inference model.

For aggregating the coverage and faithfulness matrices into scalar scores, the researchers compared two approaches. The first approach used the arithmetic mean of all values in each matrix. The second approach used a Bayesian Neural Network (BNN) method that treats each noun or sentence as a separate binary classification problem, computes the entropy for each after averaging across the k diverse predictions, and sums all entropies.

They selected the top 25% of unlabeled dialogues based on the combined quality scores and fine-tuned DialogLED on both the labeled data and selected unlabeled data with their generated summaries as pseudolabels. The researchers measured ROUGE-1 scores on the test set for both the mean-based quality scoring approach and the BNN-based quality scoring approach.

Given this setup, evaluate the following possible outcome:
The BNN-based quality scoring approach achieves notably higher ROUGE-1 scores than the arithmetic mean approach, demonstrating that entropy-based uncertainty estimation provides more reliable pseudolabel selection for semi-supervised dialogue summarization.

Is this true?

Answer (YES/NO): NO